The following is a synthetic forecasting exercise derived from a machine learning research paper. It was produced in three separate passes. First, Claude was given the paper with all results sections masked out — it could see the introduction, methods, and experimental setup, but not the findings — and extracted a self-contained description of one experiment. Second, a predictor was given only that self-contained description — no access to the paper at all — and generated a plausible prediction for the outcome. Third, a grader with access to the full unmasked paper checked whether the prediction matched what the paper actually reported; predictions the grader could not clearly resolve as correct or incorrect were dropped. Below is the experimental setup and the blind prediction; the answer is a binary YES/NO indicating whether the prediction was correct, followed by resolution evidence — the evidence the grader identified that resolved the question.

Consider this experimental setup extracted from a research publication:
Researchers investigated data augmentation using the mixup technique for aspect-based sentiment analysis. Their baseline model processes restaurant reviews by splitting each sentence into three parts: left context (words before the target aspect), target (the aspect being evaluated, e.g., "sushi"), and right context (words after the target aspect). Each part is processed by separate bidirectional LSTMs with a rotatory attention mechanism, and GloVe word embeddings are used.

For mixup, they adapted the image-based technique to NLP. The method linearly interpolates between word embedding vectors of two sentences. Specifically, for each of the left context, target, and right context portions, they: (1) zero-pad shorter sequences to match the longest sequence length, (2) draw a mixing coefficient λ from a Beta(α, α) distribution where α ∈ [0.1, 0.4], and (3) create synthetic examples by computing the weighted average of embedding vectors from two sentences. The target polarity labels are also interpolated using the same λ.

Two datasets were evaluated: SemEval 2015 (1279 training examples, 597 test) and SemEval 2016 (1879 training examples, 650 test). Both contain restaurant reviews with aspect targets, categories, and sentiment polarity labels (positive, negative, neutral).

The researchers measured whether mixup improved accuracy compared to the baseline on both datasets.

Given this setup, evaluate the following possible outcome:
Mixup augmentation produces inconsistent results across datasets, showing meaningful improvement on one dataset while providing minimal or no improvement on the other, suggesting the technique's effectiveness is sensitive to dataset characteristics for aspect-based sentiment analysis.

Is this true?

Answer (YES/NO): YES